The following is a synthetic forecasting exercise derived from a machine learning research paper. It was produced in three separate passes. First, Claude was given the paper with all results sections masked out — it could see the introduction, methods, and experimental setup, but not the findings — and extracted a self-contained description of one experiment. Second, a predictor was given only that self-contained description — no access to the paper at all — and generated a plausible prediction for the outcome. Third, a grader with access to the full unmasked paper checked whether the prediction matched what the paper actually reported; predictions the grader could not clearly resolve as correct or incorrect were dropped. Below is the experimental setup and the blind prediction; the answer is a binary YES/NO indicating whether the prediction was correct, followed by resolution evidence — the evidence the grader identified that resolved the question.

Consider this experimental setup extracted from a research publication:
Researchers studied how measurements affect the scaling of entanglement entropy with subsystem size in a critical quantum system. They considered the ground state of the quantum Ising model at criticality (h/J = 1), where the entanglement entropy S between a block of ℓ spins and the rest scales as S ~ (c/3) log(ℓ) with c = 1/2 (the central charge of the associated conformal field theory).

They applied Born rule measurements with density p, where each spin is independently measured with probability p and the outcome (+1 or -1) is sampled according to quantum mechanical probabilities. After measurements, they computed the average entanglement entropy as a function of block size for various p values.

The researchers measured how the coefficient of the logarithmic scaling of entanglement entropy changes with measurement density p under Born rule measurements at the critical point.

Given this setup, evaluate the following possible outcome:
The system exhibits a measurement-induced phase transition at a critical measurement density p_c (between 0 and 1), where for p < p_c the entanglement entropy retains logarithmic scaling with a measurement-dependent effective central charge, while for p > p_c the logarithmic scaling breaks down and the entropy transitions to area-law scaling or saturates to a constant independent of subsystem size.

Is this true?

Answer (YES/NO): NO